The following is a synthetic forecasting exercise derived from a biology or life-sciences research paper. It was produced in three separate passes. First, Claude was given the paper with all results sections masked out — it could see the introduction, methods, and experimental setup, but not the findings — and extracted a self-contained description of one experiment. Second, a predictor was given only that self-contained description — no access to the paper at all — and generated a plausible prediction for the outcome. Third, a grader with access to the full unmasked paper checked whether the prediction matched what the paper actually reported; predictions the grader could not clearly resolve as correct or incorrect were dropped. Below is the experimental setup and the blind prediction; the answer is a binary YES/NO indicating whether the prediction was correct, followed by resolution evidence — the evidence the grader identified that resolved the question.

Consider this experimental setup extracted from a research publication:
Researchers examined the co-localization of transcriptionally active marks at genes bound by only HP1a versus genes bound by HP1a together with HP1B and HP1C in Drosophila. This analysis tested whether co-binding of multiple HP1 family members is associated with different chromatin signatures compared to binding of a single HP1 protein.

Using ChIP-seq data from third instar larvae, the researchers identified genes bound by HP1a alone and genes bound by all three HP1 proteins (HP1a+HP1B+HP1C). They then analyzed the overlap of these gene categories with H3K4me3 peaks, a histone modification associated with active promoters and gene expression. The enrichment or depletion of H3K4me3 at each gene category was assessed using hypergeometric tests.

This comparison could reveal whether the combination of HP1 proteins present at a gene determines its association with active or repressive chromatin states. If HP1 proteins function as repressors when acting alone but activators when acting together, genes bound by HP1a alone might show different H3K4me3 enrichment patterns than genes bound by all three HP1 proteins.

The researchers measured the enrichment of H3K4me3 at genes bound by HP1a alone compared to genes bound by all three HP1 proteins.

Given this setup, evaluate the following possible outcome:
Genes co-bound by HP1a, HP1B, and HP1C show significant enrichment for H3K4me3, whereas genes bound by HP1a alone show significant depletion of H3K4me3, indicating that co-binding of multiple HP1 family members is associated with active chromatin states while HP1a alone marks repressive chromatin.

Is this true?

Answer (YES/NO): NO